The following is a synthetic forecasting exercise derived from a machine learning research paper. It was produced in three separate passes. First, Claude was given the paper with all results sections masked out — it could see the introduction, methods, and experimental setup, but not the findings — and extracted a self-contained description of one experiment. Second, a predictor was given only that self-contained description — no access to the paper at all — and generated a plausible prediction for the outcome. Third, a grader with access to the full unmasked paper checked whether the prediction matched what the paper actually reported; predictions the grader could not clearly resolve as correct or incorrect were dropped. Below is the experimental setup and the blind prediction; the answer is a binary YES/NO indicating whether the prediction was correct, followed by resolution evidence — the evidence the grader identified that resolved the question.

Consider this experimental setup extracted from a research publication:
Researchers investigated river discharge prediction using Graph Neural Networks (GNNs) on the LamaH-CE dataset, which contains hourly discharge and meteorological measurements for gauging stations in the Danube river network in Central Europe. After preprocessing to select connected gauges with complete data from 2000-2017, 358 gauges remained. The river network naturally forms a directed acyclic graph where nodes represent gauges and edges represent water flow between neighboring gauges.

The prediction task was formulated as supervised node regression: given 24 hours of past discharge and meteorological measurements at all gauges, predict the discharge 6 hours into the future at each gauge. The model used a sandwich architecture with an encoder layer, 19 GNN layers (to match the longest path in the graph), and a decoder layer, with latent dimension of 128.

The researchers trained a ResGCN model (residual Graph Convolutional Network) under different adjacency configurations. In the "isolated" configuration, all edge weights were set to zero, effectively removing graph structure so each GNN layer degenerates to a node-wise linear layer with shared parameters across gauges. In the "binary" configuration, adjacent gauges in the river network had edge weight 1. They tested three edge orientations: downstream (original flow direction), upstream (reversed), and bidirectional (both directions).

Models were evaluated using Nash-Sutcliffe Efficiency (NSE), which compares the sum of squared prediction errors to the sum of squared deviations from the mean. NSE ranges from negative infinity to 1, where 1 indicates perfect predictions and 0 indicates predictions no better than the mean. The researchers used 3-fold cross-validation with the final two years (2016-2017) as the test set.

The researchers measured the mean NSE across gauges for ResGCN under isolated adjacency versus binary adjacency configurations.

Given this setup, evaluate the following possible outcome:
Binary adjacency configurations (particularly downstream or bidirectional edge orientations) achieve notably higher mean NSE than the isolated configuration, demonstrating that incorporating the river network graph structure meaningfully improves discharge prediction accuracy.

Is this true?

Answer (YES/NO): NO